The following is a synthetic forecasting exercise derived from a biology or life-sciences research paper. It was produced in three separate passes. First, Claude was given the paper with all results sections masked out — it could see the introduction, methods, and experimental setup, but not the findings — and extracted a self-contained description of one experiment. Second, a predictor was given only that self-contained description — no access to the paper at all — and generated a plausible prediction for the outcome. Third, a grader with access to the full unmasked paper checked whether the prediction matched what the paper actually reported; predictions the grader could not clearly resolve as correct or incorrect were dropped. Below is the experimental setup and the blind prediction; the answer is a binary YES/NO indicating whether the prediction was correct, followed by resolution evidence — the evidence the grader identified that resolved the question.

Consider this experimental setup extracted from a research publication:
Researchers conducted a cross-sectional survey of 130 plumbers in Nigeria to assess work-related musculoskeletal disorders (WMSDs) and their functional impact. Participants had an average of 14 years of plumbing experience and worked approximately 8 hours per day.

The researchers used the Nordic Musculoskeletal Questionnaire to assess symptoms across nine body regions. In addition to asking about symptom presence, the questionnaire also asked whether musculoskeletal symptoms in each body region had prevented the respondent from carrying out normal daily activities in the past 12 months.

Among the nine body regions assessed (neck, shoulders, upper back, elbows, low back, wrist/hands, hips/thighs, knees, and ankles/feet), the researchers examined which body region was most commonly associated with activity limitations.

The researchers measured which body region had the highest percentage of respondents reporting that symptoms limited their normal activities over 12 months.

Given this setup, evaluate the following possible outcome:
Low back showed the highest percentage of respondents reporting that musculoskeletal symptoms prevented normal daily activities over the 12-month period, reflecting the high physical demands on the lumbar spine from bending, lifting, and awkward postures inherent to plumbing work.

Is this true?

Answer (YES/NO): YES